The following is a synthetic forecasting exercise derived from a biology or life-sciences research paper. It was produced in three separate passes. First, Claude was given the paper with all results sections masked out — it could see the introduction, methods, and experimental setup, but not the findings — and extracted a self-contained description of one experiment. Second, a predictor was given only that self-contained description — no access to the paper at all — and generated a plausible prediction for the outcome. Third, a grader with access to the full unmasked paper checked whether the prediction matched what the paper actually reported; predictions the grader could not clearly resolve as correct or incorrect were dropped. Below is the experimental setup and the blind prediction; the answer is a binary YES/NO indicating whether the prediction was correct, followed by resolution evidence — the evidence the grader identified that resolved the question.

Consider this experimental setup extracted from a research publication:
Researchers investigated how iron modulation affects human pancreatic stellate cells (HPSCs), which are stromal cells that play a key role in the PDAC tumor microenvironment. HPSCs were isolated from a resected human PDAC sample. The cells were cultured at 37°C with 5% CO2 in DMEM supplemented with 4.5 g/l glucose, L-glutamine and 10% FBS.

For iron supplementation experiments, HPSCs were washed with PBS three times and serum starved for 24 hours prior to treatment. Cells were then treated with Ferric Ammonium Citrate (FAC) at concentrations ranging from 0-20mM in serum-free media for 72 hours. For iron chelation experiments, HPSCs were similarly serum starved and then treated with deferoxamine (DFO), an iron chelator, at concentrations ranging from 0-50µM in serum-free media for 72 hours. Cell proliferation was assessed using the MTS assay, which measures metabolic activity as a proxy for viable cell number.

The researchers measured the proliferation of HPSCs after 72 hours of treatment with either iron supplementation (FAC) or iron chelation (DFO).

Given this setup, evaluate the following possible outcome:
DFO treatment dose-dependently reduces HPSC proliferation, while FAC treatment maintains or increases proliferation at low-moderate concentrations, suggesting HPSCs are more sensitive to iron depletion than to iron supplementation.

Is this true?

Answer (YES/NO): NO